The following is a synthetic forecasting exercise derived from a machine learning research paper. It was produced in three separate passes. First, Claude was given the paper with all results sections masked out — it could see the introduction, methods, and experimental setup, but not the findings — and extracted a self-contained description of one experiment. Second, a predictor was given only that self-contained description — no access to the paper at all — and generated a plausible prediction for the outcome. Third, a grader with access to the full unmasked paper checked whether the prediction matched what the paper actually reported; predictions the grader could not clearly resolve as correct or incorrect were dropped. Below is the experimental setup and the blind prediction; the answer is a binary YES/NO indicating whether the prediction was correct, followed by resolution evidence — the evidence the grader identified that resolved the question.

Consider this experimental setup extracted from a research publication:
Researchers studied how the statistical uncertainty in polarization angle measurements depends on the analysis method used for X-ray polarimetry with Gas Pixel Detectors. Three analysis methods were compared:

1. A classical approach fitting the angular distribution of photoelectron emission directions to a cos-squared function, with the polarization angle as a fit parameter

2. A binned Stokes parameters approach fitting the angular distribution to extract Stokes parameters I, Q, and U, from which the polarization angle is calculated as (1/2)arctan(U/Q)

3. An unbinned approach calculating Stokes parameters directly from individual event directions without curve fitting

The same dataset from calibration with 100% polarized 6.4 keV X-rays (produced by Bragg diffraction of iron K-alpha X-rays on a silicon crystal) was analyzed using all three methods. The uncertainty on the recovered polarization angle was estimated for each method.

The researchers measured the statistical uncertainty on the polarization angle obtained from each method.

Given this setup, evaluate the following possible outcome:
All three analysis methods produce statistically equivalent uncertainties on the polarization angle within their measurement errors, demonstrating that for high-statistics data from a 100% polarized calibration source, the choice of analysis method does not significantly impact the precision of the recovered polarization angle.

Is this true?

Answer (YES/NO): NO